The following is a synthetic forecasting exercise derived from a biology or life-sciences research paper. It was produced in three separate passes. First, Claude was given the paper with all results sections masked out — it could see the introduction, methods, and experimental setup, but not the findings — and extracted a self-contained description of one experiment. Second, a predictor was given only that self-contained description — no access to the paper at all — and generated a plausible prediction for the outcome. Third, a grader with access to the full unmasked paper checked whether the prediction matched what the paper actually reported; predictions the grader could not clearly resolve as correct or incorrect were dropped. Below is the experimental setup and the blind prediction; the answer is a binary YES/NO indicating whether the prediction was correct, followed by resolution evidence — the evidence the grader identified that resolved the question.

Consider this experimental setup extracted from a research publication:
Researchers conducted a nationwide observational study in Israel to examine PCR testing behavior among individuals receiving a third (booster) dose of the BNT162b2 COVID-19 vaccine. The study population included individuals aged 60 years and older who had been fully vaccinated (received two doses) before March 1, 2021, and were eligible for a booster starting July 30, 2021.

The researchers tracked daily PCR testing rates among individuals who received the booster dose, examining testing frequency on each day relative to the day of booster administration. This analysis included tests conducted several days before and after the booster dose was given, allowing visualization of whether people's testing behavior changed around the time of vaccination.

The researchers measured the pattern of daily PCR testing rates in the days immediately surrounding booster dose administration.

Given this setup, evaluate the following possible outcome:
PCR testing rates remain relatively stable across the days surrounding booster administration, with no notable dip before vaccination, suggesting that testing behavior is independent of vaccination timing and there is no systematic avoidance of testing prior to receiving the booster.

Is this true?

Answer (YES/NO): NO